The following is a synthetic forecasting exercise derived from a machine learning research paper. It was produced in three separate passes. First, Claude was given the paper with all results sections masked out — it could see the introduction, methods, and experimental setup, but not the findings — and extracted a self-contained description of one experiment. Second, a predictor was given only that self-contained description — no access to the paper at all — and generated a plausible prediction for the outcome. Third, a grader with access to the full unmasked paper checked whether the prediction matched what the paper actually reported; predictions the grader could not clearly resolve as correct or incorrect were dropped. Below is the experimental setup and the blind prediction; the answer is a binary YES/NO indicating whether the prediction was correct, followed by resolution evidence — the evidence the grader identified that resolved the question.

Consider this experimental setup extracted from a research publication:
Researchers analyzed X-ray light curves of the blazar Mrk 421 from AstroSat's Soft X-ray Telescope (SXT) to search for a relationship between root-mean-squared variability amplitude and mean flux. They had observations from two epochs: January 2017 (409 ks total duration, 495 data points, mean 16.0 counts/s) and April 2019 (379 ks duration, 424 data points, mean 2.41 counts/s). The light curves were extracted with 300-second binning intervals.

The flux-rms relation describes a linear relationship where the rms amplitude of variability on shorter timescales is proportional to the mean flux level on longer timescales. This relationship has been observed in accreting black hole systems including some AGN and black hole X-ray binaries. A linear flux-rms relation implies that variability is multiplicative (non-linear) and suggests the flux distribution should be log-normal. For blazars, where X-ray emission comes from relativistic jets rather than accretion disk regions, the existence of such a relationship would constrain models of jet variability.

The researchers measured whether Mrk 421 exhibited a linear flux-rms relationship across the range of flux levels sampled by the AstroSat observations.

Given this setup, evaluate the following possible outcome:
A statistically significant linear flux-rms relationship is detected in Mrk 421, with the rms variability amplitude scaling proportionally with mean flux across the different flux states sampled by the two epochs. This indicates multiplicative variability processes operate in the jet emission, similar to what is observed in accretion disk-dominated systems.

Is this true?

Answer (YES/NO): YES